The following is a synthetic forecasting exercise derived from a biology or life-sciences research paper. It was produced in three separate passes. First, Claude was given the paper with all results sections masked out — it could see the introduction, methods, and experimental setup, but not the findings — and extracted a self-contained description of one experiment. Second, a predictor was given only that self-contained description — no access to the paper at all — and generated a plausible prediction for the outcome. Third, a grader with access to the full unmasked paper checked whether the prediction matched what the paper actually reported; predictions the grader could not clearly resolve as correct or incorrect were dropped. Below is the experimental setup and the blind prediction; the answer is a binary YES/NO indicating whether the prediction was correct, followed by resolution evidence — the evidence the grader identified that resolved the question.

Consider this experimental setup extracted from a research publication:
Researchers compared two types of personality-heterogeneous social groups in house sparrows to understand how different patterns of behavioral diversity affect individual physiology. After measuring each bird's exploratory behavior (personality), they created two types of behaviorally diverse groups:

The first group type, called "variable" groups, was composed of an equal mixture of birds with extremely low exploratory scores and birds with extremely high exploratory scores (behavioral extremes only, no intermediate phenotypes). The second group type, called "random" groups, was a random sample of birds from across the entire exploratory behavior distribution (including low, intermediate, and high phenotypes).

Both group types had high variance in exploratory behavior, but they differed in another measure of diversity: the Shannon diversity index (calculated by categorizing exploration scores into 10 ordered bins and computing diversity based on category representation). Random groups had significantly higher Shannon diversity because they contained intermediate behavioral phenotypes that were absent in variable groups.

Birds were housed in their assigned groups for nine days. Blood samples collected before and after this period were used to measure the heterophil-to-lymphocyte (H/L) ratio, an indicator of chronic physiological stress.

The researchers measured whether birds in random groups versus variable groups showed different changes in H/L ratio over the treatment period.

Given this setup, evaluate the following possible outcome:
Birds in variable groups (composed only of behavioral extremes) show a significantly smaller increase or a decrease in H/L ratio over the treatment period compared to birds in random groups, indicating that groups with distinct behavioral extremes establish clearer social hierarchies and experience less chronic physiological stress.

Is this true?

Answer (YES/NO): NO